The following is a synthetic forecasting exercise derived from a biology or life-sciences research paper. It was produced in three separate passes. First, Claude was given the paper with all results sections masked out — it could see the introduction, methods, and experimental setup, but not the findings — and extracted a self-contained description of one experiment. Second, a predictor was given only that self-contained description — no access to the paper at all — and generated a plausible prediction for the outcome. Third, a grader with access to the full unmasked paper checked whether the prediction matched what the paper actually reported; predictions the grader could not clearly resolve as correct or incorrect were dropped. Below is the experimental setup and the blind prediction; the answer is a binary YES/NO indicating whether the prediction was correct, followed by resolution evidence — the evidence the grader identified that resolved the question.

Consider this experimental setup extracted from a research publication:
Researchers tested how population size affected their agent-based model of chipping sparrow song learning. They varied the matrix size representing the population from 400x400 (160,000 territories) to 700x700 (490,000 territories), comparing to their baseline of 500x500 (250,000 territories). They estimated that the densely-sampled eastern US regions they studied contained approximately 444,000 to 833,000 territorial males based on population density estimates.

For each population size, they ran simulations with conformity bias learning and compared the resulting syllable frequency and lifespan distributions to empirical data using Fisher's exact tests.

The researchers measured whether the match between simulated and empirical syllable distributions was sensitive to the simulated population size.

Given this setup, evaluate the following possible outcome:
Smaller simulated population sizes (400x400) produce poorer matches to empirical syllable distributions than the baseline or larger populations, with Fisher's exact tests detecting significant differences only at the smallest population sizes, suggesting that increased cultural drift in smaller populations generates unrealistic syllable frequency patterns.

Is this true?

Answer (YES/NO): NO